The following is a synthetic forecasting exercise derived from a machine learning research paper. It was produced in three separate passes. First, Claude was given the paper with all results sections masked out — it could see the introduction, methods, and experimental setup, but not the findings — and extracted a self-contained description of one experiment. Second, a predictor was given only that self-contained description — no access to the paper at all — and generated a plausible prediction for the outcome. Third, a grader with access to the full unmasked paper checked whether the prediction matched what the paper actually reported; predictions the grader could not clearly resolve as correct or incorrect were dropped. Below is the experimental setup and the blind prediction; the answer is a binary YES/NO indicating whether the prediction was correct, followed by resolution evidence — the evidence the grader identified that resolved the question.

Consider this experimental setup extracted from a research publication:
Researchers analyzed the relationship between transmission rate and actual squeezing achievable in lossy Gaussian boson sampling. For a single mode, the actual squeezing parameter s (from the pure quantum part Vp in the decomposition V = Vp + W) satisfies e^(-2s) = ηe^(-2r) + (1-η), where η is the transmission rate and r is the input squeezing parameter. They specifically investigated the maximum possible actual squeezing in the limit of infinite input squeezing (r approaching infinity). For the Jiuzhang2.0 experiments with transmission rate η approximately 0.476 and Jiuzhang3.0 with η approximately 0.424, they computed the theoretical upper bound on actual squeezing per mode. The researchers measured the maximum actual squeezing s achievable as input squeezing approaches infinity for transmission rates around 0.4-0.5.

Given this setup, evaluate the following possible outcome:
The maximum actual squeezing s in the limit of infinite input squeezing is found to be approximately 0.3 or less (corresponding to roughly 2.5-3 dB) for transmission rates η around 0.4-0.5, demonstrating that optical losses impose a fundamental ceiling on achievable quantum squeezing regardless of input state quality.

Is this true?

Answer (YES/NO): YES